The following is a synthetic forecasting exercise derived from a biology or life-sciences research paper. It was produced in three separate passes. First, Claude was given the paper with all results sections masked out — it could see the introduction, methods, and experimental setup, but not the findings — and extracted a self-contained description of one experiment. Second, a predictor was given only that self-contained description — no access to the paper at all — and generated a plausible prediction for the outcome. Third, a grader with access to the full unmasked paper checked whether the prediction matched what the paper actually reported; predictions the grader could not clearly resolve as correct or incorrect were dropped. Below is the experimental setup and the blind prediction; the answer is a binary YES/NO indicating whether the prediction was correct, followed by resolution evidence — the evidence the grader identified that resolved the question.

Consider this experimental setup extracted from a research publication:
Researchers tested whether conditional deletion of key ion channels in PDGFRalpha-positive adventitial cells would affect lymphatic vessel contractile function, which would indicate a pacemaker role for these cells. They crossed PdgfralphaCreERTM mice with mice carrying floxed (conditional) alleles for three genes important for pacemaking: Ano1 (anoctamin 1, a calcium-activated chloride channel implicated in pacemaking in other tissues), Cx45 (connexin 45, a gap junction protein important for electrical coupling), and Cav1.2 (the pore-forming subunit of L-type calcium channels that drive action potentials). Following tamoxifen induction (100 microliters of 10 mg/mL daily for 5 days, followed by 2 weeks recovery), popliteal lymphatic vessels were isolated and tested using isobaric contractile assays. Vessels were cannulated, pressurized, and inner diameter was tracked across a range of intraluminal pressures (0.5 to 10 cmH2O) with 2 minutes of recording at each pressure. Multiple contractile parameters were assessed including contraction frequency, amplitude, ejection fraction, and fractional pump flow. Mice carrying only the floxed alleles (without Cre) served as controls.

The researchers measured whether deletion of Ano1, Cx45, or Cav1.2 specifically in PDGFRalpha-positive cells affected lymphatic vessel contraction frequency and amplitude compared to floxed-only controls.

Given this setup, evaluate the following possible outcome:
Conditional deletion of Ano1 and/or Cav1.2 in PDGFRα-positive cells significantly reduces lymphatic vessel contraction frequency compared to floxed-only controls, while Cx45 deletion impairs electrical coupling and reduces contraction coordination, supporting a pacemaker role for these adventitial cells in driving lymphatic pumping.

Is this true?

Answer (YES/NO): NO